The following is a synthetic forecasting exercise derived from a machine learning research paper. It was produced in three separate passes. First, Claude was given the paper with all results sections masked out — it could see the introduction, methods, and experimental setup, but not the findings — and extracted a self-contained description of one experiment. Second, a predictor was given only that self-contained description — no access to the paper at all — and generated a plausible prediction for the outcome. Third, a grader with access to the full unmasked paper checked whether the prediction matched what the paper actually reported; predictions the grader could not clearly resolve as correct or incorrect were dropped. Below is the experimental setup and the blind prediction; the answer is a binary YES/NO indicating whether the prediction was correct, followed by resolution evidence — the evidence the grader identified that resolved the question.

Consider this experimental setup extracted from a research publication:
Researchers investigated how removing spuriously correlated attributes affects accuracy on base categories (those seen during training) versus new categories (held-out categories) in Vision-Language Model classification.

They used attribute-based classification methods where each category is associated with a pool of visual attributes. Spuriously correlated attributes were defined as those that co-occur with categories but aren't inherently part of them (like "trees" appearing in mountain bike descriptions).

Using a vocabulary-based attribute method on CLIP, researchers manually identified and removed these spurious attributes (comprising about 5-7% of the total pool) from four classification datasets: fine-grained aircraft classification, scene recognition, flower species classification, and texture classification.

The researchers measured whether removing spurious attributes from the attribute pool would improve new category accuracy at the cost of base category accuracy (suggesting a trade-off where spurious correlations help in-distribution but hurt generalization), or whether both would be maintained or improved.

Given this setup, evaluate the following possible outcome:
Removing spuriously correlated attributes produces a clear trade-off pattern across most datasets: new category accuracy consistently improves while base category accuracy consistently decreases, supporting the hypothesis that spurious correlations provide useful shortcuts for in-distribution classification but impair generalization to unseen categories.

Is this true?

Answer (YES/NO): NO